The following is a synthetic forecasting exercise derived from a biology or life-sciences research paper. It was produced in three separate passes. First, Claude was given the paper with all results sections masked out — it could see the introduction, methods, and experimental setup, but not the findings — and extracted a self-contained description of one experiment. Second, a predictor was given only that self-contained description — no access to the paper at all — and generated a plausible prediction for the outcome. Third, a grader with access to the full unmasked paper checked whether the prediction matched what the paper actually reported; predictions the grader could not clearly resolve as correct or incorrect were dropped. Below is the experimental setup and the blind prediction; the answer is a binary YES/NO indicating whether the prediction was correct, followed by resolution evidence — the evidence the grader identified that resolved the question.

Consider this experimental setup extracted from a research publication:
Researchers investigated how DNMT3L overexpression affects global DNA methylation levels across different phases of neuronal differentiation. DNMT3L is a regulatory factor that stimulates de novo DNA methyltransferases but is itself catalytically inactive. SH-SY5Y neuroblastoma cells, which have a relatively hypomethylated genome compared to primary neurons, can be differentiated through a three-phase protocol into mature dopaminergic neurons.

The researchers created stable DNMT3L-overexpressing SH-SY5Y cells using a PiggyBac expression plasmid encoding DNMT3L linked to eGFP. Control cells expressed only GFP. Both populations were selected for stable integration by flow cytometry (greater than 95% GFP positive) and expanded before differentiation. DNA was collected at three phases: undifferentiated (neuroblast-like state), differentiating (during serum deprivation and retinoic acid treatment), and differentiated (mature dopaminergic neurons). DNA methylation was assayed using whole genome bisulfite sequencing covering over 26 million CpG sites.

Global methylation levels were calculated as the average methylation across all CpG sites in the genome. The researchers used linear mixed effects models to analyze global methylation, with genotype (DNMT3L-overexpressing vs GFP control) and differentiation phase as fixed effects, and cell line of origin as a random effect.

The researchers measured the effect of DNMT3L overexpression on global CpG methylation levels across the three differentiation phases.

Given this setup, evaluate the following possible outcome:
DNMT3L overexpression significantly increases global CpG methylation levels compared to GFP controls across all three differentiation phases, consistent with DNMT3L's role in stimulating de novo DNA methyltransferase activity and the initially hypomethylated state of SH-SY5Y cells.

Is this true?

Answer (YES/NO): YES